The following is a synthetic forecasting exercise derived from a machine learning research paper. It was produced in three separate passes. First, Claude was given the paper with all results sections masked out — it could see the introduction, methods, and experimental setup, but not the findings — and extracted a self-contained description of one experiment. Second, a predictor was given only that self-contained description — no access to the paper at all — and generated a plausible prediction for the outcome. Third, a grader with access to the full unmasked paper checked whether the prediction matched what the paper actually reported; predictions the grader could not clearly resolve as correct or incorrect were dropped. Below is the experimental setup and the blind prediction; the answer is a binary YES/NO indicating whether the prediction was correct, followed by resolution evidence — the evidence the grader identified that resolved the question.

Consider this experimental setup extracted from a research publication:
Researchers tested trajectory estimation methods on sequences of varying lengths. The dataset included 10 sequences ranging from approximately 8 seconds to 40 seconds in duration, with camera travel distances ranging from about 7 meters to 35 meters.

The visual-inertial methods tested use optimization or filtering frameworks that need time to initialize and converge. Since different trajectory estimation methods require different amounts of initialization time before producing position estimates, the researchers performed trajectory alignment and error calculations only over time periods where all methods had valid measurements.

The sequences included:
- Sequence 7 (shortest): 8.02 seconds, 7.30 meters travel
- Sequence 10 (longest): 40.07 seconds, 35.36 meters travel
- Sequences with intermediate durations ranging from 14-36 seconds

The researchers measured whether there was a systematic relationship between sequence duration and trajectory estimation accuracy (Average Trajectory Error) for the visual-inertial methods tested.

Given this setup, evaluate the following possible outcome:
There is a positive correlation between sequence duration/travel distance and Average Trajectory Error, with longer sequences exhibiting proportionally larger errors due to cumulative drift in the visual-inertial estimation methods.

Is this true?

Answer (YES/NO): NO